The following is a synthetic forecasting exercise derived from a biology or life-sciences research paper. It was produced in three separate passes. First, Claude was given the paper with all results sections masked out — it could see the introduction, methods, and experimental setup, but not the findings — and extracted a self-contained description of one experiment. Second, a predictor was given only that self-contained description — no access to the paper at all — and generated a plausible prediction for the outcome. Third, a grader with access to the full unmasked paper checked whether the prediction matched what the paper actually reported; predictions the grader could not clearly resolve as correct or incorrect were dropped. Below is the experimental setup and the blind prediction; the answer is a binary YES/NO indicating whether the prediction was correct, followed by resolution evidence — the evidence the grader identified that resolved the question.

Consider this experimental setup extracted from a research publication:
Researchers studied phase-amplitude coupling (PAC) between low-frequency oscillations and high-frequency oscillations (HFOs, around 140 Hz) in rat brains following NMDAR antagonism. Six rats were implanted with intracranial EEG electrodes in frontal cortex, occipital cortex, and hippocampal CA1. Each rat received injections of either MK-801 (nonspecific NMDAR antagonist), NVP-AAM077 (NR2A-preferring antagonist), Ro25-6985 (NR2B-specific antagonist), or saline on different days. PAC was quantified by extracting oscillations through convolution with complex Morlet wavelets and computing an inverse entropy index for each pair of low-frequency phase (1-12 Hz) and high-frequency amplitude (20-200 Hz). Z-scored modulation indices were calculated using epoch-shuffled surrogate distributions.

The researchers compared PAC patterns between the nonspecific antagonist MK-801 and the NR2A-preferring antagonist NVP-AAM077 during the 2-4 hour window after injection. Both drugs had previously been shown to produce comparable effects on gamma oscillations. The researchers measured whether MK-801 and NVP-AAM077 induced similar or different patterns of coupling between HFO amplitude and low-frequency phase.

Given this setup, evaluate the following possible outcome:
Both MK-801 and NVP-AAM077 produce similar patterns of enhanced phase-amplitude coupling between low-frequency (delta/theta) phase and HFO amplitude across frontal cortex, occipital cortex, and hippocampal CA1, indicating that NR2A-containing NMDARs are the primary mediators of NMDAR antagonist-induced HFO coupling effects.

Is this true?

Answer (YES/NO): NO